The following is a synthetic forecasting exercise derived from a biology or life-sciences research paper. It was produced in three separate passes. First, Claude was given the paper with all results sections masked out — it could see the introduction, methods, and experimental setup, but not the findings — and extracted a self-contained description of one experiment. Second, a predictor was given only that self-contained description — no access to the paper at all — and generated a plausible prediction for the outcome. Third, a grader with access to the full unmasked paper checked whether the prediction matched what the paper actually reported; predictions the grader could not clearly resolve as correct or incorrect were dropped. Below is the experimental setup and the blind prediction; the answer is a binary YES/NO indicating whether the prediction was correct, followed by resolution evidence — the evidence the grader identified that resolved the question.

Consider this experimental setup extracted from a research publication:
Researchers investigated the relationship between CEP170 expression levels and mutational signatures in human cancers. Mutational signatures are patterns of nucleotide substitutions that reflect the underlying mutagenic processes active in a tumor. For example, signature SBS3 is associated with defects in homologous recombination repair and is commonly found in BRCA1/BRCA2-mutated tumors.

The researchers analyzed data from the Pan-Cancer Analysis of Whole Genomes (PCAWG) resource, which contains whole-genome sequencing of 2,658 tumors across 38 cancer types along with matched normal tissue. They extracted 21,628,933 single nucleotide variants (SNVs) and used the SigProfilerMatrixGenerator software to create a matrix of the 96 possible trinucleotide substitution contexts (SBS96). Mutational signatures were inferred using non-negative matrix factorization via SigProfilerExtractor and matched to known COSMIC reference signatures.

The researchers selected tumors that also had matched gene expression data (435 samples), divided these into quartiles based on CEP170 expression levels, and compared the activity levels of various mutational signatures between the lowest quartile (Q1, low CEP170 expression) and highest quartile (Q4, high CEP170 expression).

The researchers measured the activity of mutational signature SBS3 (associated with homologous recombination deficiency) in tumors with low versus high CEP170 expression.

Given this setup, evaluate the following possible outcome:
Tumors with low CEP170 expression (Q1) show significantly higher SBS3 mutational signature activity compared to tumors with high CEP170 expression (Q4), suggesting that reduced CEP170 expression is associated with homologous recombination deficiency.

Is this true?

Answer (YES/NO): YES